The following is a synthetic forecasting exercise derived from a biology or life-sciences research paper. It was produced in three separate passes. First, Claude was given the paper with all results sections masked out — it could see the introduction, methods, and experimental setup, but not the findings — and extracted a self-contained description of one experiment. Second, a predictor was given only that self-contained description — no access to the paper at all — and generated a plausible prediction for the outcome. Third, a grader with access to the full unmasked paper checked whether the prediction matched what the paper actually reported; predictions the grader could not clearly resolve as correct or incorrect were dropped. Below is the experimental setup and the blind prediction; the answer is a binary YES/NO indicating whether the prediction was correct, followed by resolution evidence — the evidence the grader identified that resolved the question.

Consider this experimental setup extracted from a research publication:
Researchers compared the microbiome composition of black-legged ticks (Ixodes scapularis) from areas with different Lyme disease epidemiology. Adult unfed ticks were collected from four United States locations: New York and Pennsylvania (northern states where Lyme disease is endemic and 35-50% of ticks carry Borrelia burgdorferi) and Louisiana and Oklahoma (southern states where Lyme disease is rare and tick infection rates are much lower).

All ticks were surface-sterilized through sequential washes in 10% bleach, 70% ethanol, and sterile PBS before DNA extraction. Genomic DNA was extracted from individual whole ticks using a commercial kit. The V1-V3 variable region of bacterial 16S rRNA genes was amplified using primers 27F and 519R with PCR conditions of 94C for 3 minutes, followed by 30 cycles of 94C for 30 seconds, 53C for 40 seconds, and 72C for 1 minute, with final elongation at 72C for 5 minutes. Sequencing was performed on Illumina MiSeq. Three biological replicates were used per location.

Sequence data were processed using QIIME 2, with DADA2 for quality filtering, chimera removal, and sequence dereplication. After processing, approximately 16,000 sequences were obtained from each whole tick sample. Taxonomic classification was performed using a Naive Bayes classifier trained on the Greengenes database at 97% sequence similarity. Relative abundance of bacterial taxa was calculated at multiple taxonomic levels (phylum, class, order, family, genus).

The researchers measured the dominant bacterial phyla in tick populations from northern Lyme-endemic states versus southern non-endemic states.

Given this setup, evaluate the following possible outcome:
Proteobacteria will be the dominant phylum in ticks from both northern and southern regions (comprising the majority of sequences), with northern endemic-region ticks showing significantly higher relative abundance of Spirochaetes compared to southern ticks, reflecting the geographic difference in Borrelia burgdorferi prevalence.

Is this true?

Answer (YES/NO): NO